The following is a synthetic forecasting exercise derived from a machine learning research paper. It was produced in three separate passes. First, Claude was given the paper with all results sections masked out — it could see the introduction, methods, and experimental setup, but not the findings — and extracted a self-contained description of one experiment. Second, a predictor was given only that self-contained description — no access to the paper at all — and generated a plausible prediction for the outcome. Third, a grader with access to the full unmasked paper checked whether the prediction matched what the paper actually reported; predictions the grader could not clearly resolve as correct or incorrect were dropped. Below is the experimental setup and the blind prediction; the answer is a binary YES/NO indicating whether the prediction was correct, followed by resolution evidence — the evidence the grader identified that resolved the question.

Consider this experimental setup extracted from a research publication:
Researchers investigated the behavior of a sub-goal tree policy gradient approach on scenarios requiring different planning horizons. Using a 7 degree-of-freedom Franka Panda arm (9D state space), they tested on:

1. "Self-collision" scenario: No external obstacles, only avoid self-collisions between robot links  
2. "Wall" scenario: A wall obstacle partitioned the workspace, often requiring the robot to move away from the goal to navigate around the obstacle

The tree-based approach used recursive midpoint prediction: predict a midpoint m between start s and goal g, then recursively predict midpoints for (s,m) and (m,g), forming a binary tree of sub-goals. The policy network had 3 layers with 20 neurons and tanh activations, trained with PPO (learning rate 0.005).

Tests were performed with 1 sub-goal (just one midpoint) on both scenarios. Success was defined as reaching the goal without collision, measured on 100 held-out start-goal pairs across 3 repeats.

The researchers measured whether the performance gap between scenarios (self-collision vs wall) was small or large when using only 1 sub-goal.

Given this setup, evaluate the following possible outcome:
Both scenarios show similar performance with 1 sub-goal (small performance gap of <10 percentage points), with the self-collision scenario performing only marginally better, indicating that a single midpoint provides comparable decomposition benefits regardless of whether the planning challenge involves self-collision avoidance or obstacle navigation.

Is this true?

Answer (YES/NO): NO